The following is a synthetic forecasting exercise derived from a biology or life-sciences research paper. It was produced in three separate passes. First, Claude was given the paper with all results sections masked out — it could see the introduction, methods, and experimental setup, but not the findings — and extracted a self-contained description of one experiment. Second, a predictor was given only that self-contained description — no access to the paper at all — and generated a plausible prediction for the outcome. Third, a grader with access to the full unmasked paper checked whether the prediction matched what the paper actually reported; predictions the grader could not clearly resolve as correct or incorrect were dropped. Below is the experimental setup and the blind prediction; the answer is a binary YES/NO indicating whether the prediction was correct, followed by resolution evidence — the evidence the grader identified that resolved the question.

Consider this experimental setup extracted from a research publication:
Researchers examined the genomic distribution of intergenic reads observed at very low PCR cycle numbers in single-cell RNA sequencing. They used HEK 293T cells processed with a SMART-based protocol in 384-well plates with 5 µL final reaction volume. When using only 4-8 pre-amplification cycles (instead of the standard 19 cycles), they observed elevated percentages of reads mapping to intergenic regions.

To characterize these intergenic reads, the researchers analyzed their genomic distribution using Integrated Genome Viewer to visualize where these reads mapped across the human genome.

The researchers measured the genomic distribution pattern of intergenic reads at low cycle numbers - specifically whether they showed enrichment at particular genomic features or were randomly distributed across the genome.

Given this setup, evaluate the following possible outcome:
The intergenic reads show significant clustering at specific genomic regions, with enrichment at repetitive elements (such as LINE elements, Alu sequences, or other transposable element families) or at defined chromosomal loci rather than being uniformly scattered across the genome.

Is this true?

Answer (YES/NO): NO